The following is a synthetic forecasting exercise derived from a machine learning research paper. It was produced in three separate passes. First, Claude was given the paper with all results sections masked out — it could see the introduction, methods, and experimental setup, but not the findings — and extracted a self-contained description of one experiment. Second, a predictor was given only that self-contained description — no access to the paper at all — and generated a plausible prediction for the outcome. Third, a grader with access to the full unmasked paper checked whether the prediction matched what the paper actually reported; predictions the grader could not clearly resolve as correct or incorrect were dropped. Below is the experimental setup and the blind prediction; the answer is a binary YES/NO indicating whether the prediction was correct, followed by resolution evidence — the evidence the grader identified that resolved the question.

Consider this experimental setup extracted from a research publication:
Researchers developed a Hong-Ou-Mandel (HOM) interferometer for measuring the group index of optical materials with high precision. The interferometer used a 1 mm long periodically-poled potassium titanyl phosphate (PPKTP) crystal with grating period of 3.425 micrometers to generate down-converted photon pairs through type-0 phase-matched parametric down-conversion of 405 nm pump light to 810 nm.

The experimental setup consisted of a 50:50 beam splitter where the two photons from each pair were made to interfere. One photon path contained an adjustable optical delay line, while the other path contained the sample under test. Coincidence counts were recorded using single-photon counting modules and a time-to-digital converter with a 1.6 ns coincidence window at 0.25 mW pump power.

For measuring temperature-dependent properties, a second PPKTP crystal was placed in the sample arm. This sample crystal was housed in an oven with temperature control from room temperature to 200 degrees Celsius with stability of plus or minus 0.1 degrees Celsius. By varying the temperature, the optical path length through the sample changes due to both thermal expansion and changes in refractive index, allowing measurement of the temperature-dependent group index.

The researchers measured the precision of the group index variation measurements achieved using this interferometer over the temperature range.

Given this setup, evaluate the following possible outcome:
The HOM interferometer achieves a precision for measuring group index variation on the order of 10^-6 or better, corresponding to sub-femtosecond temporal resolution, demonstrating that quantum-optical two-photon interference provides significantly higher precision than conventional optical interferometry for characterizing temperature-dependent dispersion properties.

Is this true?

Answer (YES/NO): YES